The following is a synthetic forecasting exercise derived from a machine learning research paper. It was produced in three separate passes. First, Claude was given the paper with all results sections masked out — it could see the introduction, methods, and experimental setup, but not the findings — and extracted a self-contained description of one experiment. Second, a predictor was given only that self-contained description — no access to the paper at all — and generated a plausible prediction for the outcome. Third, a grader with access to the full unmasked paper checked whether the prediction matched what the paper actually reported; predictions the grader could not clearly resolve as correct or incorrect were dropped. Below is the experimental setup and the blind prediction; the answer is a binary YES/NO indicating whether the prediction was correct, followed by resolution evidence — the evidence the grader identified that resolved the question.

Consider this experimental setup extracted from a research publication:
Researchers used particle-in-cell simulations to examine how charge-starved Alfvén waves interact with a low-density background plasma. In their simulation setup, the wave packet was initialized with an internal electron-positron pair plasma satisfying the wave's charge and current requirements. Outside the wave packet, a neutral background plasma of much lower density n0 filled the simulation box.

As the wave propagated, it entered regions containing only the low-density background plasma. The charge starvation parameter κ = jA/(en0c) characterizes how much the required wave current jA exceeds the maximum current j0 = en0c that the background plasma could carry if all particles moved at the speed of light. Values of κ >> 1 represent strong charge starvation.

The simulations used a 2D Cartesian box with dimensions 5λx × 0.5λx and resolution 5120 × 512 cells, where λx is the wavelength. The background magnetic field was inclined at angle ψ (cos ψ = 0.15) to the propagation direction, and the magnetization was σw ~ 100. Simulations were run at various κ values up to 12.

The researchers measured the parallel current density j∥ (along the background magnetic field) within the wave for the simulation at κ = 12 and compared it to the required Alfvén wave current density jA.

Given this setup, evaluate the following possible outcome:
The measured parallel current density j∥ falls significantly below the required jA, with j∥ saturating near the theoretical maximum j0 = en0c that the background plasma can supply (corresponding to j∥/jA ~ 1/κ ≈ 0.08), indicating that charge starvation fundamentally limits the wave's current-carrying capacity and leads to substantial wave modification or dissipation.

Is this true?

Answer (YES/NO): NO